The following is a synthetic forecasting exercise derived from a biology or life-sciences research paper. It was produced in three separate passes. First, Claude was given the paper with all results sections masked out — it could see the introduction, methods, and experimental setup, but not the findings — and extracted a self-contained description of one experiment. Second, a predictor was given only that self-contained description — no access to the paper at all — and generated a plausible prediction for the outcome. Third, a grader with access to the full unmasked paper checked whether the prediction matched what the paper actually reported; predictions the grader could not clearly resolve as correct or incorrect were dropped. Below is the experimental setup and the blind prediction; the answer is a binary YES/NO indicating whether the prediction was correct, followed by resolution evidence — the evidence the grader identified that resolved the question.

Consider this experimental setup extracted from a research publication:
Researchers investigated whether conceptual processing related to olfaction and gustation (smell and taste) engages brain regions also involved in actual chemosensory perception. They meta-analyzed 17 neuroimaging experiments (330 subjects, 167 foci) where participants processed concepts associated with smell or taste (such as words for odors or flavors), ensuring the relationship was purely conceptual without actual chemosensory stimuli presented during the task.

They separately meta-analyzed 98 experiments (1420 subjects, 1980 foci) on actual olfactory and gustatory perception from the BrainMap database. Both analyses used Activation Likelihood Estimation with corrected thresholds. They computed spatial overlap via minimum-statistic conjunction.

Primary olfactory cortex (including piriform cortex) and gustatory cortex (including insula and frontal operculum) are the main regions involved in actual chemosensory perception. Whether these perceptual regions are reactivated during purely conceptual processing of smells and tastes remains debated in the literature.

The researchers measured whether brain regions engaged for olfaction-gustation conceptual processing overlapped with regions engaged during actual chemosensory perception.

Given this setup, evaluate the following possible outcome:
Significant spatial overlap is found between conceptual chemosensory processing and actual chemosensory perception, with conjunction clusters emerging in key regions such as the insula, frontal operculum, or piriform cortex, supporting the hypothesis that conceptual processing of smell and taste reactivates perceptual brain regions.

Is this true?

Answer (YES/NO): NO